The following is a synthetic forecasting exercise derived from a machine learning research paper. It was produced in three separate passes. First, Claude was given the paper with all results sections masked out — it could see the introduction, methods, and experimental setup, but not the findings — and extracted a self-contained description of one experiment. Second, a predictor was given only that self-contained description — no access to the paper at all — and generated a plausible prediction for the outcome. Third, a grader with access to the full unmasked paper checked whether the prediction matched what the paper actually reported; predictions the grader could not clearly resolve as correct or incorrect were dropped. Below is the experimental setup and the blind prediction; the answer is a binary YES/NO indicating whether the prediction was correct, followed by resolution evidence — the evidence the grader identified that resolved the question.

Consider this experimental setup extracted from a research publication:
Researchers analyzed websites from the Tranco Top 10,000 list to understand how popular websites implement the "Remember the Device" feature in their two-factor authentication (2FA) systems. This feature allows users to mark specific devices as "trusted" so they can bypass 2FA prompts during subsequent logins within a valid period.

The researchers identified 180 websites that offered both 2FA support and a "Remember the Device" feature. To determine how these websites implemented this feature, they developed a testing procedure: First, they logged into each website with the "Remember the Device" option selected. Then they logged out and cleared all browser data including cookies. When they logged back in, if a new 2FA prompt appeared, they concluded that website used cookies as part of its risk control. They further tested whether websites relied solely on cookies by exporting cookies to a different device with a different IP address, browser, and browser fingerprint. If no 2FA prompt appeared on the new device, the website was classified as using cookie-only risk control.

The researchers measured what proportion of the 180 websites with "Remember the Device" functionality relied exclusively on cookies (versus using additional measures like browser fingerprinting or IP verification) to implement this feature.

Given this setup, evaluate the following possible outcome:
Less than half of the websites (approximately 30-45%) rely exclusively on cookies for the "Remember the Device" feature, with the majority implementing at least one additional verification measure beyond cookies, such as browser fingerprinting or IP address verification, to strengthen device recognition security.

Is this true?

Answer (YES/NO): NO